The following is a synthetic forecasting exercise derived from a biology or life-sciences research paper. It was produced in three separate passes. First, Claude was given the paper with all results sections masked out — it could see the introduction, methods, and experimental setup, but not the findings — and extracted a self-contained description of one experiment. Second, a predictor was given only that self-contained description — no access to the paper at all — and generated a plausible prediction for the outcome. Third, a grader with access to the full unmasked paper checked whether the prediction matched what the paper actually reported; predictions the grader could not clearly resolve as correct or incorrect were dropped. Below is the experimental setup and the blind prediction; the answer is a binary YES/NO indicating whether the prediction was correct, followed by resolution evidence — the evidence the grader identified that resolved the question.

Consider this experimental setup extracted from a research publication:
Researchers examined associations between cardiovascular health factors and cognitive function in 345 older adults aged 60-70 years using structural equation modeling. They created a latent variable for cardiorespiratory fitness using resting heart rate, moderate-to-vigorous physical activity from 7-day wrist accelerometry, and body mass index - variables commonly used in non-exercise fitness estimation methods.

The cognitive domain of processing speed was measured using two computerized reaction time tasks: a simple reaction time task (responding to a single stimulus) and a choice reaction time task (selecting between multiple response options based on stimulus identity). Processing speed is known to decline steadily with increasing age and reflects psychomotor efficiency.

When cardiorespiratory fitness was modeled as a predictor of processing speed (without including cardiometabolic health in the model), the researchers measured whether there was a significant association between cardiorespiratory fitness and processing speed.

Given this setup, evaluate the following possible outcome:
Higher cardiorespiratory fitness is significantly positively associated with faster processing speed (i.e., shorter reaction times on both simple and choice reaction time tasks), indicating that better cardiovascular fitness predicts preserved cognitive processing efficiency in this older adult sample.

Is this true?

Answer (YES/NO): YES